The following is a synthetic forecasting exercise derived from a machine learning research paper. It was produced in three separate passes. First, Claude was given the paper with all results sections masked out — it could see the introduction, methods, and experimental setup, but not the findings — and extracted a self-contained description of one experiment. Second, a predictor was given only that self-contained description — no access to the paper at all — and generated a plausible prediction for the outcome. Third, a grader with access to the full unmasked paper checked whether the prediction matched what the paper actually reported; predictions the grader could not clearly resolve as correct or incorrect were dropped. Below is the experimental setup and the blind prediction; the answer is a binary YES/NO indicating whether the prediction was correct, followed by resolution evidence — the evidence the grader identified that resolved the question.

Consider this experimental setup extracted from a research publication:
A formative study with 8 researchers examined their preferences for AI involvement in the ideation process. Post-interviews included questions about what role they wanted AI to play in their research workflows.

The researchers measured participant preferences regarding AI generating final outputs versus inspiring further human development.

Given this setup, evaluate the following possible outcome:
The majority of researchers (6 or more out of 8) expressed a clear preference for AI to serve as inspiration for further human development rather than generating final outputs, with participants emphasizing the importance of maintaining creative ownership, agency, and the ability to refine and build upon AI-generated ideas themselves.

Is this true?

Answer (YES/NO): NO